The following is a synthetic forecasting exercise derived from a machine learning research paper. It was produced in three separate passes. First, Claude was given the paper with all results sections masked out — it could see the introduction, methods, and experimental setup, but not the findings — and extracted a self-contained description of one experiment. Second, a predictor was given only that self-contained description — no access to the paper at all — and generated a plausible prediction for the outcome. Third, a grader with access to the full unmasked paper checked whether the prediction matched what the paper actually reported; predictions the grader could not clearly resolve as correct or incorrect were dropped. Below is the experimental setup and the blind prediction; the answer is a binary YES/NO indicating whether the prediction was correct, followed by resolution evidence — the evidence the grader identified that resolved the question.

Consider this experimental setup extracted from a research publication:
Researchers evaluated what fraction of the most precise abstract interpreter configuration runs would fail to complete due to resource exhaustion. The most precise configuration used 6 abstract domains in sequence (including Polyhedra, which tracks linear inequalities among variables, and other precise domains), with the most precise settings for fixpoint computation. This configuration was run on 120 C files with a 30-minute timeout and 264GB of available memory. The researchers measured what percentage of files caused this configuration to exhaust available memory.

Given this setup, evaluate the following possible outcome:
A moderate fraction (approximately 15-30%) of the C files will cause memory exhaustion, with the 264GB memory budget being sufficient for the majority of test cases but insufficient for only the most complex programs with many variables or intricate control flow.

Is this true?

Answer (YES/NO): YES